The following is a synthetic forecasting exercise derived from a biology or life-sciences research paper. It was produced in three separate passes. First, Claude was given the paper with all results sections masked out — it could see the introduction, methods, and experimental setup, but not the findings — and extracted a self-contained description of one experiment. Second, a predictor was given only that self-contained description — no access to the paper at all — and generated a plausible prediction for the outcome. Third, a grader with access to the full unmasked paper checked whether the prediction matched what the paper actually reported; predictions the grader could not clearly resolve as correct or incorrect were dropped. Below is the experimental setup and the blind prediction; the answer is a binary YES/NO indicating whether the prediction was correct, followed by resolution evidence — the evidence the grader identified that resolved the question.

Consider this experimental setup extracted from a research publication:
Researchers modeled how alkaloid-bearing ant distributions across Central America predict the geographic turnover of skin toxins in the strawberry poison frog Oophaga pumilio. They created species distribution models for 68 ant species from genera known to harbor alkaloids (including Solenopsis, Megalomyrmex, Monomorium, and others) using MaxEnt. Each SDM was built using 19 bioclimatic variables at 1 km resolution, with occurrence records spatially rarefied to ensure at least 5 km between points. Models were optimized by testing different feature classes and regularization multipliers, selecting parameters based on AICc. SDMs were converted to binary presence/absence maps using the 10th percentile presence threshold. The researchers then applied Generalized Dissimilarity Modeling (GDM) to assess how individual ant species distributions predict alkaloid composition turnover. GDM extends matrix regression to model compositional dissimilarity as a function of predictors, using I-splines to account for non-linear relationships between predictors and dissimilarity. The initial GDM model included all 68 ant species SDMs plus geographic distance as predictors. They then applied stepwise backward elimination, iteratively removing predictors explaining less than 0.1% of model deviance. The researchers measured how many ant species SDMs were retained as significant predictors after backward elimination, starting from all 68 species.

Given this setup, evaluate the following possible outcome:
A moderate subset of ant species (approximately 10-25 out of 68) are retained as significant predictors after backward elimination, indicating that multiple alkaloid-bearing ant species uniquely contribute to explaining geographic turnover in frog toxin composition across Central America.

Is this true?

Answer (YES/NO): NO